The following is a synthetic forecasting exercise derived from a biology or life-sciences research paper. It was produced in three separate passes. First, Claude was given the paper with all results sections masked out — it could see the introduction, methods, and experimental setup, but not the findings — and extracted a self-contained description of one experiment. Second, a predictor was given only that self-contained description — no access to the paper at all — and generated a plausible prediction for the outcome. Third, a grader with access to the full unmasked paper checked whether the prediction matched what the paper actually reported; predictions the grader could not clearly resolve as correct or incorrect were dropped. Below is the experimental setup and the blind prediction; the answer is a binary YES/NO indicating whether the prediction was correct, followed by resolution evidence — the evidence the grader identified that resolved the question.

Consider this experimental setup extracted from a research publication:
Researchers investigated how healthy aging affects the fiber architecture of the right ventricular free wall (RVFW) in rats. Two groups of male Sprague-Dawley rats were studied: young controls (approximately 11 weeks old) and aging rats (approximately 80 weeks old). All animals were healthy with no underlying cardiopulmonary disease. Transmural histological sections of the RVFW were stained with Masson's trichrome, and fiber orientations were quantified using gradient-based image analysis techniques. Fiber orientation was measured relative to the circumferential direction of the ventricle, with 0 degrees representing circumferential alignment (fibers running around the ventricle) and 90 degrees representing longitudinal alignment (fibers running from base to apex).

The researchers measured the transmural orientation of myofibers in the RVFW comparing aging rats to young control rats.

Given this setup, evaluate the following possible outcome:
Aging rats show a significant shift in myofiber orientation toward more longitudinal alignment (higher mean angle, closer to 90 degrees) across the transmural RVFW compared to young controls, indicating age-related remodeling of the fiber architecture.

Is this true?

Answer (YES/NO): YES